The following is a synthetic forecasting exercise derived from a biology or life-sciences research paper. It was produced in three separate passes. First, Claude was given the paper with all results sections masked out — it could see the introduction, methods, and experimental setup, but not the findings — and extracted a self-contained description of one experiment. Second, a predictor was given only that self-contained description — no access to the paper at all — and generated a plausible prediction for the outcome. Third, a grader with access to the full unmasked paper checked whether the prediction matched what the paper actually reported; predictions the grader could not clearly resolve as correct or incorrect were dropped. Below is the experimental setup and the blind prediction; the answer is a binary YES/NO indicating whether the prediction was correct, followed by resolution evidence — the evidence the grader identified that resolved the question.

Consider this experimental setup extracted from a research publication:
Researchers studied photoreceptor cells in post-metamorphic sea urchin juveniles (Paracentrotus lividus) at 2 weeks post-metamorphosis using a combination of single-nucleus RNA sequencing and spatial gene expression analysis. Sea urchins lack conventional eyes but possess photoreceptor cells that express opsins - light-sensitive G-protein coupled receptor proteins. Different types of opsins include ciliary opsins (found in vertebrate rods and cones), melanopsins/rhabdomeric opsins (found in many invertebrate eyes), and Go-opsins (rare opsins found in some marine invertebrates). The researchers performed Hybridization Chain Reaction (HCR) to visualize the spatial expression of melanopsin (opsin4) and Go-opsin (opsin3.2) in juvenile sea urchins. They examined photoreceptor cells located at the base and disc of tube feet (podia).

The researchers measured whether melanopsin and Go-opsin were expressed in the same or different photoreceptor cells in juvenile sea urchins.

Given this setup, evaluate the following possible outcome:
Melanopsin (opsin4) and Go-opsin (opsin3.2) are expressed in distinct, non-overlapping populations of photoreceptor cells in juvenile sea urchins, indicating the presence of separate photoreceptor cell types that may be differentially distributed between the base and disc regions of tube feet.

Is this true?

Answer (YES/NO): NO